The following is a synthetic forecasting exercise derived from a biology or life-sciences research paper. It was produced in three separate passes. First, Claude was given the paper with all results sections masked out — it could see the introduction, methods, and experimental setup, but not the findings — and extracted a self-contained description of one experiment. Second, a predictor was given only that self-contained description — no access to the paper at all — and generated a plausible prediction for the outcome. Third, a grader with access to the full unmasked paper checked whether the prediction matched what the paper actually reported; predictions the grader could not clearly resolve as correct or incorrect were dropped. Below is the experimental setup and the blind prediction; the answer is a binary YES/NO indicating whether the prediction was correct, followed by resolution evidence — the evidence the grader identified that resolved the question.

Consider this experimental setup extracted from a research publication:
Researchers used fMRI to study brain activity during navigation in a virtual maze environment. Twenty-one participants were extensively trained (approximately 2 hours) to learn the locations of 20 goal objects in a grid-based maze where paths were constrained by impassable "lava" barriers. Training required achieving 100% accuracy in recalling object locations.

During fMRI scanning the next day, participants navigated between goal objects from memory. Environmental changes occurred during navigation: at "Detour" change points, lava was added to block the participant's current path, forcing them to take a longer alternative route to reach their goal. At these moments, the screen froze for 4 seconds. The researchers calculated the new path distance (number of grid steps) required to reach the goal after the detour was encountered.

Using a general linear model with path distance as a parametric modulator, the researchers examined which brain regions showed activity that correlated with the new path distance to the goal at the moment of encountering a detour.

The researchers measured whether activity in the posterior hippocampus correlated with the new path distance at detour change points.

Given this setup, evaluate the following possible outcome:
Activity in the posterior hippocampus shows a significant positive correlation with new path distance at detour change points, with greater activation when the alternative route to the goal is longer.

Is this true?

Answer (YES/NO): NO